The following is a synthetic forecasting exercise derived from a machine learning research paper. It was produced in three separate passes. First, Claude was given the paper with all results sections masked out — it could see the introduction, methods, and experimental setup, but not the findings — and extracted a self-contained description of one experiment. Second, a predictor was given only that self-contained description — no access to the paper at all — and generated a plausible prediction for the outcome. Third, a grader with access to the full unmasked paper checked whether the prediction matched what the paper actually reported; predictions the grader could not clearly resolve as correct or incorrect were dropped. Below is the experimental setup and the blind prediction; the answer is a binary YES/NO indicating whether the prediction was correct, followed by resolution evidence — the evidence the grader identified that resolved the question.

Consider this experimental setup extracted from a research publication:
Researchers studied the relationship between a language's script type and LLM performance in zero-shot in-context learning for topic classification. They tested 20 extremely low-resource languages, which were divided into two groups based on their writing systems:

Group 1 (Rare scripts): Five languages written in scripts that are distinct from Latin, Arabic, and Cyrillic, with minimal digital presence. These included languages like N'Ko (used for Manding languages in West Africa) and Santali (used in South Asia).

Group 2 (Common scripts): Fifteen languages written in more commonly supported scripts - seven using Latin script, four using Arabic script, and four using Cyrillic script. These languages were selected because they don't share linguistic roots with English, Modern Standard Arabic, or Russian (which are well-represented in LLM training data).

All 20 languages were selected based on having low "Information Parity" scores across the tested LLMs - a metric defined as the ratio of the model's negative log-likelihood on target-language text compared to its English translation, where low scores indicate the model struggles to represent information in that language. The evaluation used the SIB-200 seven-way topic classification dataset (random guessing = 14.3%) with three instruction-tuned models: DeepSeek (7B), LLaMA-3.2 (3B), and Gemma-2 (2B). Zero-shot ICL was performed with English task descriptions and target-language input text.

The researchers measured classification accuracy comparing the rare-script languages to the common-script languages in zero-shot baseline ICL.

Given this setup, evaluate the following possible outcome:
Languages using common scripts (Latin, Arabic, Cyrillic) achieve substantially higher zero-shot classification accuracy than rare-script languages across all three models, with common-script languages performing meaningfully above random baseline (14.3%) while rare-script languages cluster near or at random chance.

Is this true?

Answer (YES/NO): YES